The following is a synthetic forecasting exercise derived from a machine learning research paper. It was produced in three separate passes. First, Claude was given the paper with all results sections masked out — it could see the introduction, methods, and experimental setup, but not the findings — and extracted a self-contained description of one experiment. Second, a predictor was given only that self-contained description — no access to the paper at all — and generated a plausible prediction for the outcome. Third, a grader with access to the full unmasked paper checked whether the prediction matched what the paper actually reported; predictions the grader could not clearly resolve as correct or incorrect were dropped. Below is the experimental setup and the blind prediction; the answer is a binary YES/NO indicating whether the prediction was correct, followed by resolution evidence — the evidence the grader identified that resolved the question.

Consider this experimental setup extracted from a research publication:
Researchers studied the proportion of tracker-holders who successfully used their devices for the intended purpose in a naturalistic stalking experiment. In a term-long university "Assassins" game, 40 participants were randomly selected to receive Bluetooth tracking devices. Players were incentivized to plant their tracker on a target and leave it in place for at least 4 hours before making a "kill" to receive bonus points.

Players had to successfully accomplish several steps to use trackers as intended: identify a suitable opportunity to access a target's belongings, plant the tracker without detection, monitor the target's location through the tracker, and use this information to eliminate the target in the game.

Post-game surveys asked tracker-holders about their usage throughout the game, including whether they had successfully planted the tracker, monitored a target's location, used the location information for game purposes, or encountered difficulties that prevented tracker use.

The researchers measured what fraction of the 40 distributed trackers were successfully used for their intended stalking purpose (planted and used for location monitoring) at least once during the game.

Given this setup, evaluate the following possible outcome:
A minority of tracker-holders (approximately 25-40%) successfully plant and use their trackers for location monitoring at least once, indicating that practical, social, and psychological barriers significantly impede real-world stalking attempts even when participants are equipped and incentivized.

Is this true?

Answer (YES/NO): NO